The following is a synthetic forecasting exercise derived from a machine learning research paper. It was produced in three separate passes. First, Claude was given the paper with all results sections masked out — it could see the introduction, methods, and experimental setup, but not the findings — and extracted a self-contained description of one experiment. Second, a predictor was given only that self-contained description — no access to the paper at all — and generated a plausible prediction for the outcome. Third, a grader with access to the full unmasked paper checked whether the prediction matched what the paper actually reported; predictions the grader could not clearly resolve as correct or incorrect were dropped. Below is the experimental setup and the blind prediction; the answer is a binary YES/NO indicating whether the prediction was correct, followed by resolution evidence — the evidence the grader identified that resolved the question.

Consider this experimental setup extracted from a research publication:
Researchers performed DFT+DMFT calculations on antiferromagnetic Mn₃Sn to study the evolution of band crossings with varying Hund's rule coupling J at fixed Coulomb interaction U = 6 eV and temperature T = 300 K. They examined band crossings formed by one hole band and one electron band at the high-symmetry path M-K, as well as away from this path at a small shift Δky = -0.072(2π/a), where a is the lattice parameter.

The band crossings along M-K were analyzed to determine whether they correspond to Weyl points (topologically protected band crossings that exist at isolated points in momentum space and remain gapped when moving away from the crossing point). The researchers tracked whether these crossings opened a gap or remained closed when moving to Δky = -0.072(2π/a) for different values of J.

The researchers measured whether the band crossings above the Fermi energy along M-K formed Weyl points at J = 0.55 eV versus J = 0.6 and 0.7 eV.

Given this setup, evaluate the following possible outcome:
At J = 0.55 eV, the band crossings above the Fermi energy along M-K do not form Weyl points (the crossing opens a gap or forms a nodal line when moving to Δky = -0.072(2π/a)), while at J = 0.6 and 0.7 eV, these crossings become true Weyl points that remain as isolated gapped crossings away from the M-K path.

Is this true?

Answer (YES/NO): YES